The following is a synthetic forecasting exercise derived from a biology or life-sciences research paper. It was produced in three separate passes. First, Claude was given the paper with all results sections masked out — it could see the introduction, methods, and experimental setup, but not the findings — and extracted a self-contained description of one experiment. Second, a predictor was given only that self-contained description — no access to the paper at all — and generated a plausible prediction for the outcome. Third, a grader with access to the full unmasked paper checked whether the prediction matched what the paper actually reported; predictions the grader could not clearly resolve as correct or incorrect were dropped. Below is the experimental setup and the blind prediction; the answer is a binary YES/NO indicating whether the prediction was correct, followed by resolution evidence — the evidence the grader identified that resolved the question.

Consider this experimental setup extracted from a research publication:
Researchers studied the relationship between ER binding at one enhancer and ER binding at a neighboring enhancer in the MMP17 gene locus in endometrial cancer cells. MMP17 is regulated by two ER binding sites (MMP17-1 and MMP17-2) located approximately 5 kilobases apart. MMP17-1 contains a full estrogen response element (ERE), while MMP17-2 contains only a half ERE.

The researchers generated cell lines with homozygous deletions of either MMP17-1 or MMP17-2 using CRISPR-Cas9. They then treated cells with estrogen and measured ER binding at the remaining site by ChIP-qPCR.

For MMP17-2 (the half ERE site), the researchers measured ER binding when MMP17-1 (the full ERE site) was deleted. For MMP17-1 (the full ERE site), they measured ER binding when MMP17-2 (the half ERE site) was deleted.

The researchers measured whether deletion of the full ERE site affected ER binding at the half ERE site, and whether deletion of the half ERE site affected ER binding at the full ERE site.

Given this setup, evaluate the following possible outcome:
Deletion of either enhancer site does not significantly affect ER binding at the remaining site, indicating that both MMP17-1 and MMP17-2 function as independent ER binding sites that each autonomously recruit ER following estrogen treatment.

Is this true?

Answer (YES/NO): NO